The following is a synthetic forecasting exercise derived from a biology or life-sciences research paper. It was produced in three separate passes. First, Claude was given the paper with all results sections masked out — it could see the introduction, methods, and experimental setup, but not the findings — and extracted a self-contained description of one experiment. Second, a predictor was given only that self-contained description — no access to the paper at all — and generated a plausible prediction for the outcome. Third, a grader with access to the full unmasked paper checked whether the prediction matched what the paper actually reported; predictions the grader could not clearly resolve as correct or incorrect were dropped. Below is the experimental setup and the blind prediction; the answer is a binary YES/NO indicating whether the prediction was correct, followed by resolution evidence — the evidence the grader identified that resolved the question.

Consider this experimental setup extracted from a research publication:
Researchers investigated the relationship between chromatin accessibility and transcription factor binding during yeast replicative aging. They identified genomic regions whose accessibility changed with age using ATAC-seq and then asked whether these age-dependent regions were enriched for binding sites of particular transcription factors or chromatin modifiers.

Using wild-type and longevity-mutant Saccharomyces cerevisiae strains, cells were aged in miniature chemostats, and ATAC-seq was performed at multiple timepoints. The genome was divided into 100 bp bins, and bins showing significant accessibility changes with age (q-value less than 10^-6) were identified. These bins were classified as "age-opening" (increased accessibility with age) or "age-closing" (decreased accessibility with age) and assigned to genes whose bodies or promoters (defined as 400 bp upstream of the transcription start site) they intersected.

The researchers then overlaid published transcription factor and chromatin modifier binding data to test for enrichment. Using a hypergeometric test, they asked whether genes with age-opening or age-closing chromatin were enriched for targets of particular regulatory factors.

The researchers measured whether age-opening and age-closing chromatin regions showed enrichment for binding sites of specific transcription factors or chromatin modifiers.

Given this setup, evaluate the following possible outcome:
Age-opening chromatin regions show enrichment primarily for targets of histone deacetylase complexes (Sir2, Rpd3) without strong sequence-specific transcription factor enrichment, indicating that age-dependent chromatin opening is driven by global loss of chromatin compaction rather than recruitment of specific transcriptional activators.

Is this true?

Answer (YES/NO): NO